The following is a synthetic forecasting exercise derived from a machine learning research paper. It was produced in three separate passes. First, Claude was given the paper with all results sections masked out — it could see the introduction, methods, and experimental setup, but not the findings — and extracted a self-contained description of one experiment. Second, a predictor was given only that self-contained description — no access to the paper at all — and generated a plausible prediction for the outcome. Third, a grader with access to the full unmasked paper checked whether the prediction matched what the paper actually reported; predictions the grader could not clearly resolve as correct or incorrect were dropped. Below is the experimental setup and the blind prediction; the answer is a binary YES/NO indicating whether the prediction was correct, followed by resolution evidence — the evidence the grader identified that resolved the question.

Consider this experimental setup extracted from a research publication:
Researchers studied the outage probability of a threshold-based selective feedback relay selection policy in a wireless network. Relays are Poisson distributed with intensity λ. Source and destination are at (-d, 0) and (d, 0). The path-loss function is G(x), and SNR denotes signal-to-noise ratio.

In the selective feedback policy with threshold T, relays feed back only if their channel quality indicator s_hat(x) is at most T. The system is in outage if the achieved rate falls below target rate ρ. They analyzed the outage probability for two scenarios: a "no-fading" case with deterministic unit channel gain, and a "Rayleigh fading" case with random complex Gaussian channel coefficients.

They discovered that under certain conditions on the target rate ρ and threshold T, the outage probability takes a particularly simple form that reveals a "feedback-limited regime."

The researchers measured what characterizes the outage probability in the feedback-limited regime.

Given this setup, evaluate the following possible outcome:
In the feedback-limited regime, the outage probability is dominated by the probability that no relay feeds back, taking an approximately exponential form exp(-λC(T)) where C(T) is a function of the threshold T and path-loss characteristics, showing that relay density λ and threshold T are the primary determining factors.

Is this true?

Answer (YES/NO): NO